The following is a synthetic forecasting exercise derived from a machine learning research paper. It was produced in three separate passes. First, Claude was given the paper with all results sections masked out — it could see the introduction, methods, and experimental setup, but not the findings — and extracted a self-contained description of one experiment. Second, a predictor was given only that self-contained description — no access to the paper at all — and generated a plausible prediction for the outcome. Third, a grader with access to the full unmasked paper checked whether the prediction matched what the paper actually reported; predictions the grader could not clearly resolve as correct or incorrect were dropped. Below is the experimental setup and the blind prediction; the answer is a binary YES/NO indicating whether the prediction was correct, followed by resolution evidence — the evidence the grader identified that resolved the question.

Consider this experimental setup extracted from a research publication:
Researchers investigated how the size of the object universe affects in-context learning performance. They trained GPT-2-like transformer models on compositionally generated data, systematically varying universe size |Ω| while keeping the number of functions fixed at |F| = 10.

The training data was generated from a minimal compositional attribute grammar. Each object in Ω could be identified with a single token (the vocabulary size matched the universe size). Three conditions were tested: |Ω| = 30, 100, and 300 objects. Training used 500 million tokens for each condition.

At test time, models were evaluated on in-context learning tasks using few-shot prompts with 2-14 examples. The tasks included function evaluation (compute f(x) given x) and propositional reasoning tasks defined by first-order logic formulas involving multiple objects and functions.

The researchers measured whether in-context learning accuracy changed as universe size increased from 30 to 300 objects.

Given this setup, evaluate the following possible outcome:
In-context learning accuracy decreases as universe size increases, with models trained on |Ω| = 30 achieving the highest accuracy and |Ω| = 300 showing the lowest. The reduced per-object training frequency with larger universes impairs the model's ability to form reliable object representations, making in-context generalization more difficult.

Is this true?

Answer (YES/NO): NO